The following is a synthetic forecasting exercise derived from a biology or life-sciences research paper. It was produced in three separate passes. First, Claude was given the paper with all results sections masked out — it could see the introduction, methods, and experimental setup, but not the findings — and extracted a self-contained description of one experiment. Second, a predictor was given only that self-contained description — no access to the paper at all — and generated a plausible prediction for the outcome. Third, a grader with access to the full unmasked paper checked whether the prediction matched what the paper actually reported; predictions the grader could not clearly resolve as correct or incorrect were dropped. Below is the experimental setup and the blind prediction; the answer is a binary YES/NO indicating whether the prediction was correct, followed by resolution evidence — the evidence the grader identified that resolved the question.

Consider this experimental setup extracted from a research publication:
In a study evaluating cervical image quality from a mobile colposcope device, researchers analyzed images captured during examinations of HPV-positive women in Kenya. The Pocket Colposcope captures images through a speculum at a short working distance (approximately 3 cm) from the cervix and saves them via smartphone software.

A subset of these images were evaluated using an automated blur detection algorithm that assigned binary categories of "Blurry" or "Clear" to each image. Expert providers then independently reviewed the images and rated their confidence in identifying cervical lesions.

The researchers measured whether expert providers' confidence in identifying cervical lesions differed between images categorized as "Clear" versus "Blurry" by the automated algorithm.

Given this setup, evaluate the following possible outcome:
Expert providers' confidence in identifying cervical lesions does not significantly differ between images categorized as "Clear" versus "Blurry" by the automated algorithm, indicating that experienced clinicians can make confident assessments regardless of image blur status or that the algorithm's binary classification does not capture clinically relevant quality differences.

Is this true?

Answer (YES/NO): NO